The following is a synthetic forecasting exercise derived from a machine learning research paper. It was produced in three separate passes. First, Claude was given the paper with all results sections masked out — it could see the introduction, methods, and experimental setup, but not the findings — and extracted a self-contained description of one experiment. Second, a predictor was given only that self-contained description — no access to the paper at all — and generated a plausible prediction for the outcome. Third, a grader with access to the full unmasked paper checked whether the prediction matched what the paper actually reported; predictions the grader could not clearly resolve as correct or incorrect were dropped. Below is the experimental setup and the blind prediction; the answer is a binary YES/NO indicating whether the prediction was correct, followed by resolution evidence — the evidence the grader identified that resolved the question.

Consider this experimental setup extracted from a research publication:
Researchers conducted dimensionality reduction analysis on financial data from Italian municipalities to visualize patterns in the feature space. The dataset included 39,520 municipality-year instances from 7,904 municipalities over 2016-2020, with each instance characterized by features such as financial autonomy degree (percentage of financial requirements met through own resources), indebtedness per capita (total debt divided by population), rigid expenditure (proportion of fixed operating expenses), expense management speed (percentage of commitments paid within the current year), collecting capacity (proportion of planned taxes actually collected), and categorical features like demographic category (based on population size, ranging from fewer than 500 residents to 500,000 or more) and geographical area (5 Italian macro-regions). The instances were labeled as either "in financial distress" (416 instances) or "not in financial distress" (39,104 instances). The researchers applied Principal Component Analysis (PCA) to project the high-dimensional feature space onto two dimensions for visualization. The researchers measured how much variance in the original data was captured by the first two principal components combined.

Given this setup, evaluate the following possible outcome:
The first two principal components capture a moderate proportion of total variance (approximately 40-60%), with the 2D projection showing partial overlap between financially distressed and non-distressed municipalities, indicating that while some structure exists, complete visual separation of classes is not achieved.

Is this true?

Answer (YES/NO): NO